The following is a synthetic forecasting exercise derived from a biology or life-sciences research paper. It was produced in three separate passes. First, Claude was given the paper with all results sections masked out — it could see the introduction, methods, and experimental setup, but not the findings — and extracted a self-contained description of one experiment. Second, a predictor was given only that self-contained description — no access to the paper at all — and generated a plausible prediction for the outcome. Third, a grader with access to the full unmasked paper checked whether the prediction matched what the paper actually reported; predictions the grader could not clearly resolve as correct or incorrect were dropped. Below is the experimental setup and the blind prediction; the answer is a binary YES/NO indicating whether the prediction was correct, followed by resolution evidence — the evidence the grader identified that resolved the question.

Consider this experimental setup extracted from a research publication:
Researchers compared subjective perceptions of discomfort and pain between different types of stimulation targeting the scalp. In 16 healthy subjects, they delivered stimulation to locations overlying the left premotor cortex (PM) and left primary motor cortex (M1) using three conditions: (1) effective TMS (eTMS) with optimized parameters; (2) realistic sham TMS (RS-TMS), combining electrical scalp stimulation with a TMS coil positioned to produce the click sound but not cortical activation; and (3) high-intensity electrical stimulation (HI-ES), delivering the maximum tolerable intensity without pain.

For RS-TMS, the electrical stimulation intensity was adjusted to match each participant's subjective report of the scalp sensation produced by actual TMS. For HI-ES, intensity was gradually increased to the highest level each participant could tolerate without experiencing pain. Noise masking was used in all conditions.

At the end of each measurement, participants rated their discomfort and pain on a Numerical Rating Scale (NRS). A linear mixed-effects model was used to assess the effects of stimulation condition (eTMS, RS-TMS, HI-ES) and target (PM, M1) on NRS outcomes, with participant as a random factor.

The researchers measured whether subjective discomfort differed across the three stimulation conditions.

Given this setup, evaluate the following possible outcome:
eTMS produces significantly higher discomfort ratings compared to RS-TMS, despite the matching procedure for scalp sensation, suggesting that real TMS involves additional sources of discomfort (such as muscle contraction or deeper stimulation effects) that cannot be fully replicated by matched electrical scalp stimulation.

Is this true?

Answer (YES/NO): NO